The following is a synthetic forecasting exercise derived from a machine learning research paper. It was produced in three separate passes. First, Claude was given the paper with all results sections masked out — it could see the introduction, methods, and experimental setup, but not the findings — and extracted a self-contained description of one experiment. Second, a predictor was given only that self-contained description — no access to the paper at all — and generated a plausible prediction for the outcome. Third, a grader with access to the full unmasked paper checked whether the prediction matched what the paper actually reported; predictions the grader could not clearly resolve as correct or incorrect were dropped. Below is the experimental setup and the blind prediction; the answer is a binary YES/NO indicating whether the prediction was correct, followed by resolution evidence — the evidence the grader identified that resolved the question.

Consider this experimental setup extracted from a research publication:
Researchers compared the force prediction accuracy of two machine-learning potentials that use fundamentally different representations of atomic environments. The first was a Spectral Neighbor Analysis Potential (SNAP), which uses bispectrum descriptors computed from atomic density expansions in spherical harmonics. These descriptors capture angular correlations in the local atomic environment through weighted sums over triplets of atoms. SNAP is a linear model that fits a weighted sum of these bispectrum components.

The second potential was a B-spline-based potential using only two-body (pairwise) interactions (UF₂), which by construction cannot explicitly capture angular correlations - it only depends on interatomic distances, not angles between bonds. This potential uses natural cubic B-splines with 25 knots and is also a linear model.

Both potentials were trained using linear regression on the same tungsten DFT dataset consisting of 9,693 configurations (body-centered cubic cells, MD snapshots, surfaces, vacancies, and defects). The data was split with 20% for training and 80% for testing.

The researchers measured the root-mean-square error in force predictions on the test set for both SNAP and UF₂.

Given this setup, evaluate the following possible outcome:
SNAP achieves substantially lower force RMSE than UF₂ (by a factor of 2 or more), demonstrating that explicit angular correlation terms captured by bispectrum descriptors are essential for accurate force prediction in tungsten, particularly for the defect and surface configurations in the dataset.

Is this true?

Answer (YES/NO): NO